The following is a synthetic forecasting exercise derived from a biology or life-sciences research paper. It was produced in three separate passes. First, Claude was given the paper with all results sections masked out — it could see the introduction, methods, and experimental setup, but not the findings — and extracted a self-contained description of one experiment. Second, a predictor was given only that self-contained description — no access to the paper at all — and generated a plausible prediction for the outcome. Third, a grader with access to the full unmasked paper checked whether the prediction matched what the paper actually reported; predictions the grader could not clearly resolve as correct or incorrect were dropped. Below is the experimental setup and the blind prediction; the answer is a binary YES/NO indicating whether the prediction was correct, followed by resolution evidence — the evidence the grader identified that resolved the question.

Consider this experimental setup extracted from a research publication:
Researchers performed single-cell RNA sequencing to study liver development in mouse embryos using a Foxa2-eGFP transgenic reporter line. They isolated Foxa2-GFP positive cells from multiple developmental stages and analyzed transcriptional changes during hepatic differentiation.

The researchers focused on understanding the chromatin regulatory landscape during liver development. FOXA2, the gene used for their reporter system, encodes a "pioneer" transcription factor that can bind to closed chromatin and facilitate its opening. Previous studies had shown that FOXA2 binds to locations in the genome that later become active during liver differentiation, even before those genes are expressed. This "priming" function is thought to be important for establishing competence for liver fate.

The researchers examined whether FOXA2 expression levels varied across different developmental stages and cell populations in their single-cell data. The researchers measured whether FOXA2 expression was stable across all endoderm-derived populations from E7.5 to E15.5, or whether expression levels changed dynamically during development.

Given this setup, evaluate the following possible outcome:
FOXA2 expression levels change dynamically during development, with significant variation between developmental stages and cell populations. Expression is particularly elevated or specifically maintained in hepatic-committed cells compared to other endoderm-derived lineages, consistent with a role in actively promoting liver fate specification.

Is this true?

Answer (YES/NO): NO